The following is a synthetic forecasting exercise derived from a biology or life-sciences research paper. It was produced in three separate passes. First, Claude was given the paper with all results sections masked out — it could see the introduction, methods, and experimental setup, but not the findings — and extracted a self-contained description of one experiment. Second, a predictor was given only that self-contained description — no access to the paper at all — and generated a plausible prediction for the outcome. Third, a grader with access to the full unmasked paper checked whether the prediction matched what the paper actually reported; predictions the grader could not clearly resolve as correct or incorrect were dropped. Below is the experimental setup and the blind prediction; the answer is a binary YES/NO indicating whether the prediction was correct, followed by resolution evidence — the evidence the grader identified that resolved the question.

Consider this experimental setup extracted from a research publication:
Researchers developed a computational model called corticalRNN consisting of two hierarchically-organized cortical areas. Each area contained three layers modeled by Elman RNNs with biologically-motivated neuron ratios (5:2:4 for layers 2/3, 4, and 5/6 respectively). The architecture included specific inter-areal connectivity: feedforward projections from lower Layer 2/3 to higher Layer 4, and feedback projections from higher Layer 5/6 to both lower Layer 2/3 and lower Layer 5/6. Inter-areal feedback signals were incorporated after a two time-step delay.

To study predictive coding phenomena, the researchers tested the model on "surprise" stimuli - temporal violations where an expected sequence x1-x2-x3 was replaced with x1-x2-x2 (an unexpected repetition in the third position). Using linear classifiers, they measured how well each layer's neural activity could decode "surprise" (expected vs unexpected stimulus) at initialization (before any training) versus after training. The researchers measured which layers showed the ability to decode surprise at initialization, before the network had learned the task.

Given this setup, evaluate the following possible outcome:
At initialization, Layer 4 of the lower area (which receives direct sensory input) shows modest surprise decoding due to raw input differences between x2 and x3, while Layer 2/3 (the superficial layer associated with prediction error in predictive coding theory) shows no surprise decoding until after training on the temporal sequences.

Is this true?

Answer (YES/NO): NO